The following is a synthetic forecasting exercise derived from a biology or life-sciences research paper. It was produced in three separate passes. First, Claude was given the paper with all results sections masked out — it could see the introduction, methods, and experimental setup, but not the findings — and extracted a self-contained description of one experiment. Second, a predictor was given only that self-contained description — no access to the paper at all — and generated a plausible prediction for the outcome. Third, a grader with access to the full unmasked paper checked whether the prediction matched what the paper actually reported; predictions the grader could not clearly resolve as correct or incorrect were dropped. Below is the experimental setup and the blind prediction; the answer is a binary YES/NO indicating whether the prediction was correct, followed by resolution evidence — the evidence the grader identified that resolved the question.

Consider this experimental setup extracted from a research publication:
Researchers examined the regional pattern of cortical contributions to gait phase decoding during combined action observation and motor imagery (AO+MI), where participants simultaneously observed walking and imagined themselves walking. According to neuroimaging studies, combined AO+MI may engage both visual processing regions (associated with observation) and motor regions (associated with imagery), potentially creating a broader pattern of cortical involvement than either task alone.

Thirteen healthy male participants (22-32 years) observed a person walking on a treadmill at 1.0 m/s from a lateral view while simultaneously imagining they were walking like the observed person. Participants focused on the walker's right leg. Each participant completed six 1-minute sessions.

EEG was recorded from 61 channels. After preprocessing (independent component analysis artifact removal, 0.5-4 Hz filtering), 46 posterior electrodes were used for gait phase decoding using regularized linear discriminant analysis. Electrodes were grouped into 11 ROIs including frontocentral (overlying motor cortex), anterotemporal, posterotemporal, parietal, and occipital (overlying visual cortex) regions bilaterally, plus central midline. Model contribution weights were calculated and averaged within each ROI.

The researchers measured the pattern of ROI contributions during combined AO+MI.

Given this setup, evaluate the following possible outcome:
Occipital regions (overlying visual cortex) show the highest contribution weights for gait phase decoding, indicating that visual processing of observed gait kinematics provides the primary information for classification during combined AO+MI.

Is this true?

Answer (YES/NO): NO